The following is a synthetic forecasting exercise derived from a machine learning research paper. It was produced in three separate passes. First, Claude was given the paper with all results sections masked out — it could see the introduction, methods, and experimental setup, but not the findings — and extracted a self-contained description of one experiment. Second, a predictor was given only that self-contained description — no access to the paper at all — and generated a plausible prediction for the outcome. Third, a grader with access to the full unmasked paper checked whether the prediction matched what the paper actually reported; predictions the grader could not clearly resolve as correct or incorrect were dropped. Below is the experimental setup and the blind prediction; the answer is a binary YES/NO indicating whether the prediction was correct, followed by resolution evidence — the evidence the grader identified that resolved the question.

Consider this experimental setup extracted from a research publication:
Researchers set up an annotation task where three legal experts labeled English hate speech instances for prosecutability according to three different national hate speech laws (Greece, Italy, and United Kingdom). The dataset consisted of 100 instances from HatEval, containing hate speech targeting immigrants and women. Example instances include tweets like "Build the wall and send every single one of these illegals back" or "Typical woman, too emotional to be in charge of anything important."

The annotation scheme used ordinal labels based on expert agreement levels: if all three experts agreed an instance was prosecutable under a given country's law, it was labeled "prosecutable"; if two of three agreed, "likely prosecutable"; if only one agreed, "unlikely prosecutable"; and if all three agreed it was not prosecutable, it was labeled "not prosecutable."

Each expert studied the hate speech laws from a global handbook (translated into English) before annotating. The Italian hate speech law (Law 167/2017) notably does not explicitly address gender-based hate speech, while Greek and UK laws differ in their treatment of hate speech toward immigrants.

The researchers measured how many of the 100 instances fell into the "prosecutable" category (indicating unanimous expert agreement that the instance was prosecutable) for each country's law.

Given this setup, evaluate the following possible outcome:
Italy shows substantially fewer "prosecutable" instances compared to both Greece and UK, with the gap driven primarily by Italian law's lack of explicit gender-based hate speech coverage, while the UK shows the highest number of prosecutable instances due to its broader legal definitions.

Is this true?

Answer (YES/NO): NO